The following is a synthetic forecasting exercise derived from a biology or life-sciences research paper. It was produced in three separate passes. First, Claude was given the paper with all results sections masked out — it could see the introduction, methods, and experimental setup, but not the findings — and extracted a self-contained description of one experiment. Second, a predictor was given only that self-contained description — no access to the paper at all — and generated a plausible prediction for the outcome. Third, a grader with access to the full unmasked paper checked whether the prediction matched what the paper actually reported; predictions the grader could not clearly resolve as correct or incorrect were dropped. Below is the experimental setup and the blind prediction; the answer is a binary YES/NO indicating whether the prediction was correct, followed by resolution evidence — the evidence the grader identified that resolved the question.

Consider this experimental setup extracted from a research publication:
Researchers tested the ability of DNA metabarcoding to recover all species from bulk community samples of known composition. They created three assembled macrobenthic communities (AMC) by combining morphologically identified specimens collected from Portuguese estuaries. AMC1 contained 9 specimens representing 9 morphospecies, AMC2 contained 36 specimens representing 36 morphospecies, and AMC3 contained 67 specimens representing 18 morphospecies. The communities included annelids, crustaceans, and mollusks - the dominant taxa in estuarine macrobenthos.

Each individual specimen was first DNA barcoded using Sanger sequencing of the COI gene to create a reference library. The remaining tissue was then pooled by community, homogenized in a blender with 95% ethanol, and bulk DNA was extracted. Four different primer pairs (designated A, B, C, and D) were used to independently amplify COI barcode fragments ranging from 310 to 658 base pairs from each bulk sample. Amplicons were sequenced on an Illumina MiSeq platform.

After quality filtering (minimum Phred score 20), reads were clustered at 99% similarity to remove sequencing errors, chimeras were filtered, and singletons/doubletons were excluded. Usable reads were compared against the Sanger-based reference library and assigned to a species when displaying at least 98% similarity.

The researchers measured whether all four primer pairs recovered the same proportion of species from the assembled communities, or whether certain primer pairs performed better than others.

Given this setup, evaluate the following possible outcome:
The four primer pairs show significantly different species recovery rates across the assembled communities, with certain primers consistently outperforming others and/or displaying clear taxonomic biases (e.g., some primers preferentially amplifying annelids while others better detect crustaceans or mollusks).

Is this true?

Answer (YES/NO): YES